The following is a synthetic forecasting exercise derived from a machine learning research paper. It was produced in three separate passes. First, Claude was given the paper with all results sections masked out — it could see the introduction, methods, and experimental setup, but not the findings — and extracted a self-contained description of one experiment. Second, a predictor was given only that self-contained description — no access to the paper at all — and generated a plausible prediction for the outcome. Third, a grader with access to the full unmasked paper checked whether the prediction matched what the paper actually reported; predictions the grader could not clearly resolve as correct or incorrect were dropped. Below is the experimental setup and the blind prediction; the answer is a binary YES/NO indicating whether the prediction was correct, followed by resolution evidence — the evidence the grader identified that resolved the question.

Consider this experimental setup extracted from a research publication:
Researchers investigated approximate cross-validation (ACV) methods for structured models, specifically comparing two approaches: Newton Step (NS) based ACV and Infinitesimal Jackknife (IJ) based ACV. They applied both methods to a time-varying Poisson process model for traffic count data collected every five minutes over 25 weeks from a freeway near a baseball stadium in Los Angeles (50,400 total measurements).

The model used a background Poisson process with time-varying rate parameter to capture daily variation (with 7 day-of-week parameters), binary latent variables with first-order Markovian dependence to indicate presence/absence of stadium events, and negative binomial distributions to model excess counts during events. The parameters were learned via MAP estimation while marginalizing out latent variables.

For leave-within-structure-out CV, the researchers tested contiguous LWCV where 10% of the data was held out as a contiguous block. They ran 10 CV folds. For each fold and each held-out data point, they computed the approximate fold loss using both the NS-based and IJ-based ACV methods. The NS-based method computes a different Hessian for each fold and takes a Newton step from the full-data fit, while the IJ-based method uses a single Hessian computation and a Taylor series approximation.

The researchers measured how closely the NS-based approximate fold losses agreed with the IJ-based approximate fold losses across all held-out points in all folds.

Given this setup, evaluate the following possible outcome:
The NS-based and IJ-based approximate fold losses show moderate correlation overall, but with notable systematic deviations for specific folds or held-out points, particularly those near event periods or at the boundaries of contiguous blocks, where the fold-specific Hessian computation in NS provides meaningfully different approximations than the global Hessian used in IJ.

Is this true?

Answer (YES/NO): NO